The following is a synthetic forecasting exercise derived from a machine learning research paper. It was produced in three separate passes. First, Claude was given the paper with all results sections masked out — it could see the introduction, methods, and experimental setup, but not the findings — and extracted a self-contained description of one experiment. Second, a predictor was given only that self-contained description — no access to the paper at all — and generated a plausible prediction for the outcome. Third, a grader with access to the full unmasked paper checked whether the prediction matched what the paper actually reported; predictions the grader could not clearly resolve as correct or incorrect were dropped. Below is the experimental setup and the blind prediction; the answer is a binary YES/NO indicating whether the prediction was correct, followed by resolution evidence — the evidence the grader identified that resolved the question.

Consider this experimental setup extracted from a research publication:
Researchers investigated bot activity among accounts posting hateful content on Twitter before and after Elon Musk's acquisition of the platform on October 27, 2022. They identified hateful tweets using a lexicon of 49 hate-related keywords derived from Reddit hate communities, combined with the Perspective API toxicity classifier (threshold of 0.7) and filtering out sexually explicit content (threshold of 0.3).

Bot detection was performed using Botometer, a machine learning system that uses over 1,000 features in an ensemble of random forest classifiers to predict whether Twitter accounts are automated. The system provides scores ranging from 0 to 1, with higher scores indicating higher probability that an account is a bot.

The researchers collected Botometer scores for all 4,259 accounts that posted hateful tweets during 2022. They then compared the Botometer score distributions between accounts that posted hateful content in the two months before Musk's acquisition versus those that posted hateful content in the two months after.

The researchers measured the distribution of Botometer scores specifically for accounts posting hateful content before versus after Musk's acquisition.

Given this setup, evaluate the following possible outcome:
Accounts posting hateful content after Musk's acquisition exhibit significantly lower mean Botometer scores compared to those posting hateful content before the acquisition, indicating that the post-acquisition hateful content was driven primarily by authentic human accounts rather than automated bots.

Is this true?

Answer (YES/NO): NO